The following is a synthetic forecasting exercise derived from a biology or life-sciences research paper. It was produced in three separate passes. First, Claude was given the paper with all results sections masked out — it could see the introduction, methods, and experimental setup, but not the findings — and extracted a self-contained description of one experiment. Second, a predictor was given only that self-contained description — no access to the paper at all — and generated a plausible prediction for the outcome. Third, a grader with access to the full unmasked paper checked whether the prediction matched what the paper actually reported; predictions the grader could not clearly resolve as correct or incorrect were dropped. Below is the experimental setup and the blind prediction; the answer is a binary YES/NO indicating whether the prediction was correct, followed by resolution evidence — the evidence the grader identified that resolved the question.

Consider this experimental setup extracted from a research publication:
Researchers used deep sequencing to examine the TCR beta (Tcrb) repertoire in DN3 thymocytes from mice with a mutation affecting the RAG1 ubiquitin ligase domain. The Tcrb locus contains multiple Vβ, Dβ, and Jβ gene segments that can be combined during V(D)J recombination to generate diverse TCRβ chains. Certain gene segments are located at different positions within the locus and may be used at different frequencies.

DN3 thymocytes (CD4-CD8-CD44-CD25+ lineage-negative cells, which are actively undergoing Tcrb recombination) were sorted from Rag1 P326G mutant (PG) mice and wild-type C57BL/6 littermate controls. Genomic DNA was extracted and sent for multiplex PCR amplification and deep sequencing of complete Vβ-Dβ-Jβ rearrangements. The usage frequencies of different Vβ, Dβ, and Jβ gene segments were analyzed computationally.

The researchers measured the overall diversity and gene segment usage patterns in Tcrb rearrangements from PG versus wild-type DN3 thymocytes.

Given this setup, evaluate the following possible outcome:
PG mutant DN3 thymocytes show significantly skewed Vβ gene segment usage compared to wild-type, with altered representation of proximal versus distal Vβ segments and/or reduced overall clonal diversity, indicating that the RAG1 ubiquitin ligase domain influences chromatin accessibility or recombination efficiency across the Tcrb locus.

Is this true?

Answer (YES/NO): NO